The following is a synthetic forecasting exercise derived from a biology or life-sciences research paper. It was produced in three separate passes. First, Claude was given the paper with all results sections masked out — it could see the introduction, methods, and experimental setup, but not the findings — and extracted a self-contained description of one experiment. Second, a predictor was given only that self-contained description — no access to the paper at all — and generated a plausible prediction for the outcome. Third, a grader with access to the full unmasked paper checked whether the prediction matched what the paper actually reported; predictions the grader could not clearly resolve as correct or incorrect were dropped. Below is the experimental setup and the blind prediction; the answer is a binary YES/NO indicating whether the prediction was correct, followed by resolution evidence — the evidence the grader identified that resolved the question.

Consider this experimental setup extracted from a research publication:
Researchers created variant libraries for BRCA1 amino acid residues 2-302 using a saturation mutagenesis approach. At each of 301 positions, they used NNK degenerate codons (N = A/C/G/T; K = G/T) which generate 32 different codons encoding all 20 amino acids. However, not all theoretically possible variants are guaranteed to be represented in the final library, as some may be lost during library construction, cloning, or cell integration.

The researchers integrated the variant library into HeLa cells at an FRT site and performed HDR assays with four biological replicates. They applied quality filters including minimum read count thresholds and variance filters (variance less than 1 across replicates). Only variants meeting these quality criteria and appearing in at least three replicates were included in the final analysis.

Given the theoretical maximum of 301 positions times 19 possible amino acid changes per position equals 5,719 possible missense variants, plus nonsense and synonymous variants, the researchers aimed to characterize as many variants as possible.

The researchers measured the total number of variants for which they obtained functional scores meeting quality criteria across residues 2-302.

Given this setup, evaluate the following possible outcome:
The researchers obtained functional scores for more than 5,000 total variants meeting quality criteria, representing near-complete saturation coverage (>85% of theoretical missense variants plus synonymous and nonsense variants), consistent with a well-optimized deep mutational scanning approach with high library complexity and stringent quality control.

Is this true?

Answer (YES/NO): NO